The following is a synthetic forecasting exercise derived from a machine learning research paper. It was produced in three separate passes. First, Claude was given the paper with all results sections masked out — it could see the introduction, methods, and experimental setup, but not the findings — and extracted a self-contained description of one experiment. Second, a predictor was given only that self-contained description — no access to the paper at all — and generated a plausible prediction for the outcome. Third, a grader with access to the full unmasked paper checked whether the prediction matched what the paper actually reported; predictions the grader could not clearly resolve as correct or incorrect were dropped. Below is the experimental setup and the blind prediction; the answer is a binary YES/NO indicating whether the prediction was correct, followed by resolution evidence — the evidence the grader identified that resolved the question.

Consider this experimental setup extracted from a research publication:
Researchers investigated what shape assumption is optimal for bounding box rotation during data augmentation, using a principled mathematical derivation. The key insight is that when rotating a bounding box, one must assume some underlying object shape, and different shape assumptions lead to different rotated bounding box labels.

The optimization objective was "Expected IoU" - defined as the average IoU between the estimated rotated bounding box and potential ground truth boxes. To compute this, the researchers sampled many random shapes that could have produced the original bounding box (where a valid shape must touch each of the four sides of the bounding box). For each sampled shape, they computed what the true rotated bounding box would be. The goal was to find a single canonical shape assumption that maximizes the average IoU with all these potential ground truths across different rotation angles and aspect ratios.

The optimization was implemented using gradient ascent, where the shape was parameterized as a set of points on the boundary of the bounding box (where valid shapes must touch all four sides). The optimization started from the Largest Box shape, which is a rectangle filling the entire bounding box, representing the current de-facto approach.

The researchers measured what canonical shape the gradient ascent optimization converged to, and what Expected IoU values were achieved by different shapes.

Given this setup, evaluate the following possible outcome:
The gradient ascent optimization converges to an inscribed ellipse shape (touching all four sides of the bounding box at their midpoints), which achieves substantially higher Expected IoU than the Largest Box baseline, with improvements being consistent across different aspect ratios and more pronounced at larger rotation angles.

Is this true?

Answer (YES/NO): YES